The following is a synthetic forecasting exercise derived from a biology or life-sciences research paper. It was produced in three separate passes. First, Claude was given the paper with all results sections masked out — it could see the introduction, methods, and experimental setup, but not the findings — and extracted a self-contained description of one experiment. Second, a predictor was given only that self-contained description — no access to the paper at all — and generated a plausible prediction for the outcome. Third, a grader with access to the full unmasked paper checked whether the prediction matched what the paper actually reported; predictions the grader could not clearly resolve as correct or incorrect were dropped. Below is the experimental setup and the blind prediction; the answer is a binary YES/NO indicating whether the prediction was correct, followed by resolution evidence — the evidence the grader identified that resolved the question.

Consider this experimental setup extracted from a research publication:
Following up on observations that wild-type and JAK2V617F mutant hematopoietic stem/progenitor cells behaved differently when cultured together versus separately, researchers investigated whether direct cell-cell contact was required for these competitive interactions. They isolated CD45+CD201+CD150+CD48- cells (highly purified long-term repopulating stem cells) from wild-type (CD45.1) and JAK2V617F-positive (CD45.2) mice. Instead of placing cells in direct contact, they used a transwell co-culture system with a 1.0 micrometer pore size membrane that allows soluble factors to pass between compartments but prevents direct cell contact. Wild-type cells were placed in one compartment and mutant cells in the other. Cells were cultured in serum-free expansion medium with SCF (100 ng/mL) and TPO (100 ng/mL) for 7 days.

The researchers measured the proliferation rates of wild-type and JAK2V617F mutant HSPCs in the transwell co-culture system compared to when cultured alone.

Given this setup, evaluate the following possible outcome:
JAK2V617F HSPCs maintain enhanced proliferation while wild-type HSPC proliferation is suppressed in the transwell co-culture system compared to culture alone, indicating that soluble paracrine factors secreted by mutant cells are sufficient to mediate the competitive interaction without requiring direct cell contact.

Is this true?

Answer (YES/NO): NO